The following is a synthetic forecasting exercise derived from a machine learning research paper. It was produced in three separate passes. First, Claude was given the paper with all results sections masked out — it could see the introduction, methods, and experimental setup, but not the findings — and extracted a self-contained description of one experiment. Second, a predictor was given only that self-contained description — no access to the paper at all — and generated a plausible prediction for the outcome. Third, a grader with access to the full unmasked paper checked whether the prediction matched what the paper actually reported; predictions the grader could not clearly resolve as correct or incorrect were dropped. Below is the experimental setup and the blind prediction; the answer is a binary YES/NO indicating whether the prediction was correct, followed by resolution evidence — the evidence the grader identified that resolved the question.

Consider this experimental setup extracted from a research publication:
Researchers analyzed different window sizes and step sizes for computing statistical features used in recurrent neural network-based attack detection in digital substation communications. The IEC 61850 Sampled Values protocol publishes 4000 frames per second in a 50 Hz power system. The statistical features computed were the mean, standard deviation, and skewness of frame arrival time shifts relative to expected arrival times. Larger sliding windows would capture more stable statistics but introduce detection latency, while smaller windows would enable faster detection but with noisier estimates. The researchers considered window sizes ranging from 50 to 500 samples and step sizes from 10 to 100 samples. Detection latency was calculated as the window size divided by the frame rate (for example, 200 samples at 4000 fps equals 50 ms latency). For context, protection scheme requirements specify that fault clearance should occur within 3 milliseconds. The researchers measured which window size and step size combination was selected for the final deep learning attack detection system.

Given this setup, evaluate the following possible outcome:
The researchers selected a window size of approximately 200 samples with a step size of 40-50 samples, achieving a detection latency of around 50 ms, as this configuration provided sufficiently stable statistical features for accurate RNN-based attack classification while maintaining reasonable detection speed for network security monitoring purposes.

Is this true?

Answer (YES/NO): YES